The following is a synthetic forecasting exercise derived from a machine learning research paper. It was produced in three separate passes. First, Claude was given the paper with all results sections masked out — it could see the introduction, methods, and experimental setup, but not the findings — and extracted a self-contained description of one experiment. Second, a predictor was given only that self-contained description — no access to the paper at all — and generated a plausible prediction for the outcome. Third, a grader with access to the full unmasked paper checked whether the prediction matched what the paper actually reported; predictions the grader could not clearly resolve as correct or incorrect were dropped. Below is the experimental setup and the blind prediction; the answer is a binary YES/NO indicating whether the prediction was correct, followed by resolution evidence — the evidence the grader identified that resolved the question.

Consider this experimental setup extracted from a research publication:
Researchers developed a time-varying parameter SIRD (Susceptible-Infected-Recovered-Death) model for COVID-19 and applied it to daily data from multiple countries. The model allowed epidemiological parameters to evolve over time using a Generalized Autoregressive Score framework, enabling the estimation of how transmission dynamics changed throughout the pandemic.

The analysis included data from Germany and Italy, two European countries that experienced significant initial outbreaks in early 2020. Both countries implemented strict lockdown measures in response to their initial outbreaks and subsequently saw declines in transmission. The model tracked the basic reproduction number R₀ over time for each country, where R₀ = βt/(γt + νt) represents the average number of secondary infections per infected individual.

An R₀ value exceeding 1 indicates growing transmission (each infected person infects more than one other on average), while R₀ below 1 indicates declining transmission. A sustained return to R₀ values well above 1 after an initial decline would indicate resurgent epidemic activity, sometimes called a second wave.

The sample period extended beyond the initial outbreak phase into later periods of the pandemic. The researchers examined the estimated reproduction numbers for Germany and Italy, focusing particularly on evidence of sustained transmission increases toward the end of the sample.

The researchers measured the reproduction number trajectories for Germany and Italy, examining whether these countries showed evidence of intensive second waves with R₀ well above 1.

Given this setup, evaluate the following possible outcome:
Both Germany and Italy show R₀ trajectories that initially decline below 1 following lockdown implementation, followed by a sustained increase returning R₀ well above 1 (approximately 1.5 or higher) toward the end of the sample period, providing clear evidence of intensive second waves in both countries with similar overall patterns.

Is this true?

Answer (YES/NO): NO